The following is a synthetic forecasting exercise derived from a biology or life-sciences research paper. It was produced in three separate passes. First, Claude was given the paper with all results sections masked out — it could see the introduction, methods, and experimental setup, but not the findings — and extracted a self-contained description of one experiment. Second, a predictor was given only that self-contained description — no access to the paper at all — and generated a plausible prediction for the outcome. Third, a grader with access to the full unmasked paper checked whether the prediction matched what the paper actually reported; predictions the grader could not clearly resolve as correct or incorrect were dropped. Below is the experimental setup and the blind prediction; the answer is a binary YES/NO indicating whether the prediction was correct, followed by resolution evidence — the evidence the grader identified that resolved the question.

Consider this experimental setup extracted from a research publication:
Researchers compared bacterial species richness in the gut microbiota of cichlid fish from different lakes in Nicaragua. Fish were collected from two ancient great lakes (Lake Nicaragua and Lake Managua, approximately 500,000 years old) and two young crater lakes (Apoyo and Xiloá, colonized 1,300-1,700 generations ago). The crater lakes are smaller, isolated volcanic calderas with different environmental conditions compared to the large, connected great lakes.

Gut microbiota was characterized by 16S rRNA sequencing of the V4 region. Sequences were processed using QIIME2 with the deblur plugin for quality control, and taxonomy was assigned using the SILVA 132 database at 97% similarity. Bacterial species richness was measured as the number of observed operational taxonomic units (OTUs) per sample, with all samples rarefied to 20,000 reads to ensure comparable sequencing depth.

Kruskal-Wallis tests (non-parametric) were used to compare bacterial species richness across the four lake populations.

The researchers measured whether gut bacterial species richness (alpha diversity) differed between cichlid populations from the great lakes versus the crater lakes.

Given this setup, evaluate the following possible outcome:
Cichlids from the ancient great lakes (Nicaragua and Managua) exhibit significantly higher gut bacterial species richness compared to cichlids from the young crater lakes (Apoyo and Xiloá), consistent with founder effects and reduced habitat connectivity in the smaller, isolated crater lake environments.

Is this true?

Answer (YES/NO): NO